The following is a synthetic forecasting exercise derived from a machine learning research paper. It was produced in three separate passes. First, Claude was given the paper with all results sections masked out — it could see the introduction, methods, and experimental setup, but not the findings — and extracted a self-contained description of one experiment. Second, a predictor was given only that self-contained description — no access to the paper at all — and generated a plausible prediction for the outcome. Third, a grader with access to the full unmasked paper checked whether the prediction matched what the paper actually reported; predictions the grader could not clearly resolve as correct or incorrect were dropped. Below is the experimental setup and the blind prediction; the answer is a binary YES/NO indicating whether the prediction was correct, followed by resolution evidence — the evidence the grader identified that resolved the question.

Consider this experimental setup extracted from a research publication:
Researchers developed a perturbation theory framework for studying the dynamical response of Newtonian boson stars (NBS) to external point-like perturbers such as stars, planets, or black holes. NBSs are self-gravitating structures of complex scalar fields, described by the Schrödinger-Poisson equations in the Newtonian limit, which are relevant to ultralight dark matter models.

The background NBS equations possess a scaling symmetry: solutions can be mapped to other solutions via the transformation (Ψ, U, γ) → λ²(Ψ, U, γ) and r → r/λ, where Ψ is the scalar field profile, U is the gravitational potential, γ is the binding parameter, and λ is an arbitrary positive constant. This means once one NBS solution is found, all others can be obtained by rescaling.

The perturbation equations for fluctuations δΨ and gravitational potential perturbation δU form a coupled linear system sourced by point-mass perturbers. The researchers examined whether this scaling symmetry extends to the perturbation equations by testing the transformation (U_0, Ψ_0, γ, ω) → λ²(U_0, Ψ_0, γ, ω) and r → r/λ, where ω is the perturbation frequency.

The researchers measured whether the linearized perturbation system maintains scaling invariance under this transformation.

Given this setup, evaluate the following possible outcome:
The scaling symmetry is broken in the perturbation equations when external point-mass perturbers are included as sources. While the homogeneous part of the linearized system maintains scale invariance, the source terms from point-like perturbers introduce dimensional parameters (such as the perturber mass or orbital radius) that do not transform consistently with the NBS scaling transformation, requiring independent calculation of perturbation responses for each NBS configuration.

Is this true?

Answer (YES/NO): NO